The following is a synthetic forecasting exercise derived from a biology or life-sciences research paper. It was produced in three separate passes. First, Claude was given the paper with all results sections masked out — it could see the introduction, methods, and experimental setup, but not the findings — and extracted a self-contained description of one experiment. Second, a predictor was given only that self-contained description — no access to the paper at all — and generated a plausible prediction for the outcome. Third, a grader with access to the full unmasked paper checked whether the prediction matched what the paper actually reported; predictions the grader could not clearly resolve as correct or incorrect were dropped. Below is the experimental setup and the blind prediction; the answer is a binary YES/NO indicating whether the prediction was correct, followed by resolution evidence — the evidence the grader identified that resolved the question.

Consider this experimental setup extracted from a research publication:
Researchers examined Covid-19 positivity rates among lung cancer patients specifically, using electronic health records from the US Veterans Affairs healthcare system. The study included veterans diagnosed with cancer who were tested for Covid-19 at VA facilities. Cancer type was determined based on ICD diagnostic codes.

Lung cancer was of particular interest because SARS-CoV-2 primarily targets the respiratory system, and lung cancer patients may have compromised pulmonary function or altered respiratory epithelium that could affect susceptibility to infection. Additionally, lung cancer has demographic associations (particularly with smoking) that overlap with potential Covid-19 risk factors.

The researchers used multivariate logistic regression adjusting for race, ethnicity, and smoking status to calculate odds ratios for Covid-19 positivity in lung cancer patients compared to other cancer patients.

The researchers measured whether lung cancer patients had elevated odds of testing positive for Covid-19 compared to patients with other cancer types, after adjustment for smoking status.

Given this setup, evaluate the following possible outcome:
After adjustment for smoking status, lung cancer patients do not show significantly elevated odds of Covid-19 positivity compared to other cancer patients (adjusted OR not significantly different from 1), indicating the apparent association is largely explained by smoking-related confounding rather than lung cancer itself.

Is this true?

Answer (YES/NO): NO